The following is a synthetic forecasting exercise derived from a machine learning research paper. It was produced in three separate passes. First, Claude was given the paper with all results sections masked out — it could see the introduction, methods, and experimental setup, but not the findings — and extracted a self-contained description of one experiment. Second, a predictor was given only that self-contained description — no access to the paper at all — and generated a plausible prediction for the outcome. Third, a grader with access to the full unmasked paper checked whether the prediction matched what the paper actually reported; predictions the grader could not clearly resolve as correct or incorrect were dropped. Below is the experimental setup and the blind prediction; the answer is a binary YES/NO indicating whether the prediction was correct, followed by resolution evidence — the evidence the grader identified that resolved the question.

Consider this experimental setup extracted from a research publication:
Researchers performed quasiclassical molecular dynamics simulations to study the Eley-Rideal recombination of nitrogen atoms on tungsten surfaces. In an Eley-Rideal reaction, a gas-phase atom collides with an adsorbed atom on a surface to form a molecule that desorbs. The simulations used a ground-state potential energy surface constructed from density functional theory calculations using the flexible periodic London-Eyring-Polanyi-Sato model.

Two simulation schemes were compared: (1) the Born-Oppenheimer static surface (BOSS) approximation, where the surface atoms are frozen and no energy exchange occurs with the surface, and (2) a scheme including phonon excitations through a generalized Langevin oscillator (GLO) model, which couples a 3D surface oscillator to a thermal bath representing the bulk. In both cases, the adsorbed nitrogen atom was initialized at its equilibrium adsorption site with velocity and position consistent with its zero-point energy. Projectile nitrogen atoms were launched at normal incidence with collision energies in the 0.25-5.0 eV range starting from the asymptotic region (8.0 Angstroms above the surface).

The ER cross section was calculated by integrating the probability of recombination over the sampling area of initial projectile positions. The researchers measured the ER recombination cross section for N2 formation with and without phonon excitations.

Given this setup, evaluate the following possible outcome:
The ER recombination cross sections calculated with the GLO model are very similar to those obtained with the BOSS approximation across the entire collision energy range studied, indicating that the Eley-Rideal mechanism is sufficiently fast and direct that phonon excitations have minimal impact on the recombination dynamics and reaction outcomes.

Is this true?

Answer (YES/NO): NO